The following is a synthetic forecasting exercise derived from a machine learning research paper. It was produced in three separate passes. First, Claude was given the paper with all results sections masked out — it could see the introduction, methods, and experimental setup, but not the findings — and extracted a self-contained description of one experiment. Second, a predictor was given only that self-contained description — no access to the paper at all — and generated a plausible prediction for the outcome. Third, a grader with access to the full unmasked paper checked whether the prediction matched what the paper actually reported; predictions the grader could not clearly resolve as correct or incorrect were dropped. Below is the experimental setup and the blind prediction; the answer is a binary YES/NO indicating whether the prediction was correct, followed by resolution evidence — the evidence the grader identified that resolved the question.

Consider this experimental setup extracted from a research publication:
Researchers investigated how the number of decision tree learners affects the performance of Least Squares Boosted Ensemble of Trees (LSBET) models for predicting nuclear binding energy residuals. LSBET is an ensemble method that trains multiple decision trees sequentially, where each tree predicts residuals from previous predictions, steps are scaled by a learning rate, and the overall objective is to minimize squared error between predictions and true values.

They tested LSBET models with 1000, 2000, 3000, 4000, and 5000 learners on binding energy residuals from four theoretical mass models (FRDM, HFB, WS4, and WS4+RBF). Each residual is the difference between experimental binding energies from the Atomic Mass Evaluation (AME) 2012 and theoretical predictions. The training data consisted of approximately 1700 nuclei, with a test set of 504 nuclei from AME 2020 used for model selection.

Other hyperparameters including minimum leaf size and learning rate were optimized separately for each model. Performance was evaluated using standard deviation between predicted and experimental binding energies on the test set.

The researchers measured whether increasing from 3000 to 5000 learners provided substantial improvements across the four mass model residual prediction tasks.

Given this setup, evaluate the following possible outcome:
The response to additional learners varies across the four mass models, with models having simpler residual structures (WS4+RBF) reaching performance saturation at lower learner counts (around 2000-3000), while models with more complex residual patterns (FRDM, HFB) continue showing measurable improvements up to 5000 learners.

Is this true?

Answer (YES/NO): NO